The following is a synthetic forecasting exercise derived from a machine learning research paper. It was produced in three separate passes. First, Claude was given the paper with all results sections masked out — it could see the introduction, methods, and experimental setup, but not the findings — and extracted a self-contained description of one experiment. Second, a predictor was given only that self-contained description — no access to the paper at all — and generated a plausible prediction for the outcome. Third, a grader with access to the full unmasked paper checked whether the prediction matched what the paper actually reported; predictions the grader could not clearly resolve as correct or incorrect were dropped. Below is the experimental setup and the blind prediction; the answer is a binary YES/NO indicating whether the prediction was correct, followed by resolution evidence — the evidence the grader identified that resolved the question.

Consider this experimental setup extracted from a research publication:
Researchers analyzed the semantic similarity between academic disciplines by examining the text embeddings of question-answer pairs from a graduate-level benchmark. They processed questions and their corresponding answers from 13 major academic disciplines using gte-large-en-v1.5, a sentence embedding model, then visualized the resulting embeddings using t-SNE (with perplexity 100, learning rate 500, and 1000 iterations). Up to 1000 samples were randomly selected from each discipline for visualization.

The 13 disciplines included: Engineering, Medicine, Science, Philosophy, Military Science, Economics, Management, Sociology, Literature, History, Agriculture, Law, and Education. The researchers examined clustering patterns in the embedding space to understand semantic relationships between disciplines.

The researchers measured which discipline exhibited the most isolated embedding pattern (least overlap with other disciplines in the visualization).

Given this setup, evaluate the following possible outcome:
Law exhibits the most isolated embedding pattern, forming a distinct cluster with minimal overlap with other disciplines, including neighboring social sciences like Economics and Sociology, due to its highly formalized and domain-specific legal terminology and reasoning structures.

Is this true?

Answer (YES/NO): NO